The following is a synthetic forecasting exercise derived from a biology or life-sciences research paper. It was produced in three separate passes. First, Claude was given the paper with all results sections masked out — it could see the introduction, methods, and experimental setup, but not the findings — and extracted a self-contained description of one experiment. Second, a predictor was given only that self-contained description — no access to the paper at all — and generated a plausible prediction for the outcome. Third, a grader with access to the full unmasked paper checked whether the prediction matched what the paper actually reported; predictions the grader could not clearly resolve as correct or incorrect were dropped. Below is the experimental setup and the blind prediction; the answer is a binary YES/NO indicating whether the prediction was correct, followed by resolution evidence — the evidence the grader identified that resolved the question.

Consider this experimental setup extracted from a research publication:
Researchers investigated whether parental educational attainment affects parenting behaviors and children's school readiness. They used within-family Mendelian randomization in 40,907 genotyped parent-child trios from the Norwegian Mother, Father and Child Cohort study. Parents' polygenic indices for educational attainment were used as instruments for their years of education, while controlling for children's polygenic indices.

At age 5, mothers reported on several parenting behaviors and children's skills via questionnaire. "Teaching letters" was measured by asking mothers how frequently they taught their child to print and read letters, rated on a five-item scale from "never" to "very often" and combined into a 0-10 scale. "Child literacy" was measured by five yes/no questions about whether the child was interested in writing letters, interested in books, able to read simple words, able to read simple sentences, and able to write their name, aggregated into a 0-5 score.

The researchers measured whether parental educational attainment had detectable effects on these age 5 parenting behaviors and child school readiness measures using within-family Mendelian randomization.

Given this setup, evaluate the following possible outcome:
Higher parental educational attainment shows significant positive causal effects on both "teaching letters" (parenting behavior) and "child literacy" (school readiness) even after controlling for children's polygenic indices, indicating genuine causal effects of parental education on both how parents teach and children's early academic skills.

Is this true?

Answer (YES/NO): NO